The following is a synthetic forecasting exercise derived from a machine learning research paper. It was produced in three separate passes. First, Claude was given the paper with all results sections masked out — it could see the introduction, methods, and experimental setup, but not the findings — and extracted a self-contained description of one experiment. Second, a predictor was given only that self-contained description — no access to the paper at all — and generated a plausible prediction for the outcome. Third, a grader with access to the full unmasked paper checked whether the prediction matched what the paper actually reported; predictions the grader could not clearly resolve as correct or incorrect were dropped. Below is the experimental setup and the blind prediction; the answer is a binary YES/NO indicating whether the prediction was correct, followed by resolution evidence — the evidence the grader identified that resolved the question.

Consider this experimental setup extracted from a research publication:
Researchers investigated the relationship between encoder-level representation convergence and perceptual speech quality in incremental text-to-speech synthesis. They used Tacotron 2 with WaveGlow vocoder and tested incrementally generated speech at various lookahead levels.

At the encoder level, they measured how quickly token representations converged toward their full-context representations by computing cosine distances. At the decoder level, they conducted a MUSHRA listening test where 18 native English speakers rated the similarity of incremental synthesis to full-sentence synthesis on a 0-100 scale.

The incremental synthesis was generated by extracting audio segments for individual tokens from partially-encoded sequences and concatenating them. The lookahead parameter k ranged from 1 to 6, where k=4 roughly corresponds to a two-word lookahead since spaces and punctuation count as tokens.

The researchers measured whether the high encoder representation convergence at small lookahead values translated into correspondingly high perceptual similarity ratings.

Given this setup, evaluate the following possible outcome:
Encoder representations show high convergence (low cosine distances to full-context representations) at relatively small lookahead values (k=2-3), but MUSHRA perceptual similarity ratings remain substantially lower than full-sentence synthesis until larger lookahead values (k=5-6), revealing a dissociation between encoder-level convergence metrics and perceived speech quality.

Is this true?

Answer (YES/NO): NO